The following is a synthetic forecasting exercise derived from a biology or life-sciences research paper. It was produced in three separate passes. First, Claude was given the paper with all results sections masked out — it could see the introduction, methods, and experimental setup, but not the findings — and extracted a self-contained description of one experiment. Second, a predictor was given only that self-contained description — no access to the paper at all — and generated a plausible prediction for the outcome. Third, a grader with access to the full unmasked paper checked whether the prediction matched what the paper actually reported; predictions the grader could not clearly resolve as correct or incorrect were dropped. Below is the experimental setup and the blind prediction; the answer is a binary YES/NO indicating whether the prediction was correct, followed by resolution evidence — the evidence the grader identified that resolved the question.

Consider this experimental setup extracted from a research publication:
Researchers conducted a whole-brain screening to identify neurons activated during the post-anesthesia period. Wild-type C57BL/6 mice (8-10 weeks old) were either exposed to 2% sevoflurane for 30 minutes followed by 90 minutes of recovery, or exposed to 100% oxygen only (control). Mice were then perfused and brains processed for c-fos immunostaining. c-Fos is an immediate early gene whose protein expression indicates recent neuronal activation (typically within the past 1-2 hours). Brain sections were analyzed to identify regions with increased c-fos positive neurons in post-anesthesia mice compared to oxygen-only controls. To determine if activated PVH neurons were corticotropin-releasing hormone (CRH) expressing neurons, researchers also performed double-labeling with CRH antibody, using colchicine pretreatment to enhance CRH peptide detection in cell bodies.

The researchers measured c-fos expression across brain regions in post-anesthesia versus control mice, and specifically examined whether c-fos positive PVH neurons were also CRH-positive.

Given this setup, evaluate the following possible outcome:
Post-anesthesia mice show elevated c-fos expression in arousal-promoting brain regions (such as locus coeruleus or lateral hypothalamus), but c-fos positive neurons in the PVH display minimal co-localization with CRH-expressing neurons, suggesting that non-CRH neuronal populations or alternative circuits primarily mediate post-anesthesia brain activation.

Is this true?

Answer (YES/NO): NO